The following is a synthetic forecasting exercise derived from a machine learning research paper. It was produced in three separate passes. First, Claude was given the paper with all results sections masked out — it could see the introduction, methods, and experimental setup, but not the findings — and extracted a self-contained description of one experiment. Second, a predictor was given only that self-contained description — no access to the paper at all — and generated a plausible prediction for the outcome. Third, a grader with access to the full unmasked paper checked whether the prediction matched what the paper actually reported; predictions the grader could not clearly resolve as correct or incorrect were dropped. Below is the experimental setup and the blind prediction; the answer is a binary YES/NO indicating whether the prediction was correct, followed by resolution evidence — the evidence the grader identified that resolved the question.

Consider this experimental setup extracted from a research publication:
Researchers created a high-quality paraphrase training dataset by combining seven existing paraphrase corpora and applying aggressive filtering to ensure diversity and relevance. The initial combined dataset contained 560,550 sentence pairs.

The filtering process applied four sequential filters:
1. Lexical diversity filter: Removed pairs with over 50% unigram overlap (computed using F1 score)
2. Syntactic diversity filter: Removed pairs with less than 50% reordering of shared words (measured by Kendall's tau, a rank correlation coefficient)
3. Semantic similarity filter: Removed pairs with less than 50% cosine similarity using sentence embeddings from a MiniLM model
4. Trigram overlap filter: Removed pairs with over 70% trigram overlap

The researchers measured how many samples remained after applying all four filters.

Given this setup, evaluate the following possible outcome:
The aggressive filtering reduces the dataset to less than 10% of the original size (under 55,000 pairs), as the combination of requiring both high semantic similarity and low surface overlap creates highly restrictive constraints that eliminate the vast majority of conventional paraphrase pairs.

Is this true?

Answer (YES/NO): NO